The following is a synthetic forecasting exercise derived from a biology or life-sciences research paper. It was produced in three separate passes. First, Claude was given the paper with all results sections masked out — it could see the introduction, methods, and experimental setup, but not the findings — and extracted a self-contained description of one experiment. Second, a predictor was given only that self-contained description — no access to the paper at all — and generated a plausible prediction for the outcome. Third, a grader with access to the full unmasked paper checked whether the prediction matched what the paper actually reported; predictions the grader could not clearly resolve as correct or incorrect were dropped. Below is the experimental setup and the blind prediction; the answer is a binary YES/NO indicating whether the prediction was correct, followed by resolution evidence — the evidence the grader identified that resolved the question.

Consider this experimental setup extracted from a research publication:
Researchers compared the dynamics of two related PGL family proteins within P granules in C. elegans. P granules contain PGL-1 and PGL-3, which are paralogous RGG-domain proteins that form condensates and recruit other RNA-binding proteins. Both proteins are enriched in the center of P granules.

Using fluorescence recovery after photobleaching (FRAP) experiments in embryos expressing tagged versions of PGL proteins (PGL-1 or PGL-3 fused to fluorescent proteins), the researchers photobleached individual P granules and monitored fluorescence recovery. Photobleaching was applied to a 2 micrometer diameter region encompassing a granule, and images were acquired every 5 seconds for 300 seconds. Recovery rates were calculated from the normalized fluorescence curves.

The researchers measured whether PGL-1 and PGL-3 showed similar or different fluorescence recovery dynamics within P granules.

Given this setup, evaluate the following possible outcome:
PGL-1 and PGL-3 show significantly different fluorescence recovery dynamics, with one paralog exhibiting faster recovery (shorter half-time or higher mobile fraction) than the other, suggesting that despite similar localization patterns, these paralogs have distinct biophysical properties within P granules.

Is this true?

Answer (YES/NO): NO